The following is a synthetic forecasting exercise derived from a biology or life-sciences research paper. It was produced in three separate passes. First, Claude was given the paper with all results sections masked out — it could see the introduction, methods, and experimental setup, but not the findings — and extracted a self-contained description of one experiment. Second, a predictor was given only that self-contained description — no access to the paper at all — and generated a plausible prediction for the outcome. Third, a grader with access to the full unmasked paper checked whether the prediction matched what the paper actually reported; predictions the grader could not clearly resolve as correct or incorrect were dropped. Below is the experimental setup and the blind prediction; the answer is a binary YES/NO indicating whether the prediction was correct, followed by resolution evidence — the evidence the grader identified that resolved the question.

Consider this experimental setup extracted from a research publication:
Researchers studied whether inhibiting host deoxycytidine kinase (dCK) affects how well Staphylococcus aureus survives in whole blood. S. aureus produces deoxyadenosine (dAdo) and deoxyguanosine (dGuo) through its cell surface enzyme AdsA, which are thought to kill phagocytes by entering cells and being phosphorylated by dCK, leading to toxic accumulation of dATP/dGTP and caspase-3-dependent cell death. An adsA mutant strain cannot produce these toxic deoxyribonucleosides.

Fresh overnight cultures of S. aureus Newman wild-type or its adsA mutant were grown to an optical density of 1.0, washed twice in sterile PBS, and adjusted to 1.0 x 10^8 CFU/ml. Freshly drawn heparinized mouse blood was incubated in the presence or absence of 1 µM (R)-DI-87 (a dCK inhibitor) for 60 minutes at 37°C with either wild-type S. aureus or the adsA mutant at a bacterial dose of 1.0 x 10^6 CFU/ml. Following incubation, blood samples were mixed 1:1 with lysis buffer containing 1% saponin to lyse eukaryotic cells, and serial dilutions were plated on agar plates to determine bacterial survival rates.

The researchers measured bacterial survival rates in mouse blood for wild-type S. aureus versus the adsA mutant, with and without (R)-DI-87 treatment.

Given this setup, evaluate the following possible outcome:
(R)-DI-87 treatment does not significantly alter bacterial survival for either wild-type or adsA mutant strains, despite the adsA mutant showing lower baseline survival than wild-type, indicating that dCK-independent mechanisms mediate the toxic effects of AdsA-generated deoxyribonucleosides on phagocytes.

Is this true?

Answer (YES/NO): NO